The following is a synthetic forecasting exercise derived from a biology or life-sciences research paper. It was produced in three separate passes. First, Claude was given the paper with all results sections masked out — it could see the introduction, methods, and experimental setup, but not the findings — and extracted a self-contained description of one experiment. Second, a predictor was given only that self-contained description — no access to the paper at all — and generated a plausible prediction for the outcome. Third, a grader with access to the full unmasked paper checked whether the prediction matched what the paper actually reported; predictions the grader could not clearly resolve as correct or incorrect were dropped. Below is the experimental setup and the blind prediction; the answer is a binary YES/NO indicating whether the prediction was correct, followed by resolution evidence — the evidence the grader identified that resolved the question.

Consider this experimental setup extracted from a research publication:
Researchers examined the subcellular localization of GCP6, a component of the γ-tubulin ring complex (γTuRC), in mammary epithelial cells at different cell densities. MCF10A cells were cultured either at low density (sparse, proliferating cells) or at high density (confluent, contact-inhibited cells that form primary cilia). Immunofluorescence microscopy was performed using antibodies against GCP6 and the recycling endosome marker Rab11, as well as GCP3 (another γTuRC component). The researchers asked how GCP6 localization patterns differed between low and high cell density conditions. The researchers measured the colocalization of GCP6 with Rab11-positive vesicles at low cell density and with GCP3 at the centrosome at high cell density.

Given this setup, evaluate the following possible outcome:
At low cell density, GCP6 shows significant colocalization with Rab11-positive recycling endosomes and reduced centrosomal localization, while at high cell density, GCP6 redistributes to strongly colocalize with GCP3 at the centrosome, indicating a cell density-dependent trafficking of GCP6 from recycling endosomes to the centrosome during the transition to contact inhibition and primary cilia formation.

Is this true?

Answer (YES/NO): YES